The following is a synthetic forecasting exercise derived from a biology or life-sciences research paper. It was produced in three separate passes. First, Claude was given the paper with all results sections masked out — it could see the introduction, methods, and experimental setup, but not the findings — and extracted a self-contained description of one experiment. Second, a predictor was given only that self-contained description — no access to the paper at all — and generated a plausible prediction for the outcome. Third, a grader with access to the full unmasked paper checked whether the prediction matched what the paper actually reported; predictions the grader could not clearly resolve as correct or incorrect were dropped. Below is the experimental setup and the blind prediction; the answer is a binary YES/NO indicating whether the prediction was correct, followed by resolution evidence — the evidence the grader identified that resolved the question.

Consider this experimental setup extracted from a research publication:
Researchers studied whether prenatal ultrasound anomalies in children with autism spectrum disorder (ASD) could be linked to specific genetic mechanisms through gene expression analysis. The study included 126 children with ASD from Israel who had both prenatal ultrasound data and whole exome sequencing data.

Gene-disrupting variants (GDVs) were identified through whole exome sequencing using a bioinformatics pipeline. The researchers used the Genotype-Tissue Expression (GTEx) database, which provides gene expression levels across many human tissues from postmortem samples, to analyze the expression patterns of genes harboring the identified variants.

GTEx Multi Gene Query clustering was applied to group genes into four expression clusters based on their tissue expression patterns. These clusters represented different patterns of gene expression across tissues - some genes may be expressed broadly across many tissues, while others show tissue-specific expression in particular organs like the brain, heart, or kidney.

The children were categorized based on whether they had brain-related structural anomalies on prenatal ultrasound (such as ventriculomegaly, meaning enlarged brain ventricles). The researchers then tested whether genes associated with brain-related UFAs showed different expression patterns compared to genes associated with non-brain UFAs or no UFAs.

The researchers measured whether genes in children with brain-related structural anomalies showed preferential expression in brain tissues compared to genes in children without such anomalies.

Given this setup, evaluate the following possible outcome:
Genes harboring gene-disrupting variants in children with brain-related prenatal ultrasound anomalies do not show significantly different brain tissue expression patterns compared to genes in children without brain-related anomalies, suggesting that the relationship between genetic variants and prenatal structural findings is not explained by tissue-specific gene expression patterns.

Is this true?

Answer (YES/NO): YES